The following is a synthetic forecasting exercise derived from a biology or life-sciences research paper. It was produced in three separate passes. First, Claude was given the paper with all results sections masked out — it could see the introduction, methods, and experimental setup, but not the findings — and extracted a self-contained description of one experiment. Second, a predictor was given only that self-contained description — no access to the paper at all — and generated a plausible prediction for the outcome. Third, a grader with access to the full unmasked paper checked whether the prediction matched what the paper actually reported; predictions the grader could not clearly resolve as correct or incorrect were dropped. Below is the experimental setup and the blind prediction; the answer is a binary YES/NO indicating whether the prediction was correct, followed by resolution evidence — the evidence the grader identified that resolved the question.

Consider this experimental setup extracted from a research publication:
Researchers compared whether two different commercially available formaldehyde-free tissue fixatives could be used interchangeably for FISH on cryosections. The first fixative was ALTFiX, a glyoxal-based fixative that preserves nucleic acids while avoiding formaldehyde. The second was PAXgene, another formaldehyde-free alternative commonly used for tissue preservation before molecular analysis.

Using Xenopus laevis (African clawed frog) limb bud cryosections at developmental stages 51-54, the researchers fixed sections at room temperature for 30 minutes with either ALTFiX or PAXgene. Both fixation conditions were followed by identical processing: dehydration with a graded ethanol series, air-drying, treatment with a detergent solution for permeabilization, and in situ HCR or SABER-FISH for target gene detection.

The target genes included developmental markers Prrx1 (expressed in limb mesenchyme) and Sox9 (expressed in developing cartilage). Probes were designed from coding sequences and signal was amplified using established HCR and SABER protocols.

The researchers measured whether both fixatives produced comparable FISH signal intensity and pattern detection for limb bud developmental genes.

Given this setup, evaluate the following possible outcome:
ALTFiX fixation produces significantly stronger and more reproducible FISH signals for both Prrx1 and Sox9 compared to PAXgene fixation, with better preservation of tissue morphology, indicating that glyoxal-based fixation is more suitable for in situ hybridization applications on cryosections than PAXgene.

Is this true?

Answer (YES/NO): NO